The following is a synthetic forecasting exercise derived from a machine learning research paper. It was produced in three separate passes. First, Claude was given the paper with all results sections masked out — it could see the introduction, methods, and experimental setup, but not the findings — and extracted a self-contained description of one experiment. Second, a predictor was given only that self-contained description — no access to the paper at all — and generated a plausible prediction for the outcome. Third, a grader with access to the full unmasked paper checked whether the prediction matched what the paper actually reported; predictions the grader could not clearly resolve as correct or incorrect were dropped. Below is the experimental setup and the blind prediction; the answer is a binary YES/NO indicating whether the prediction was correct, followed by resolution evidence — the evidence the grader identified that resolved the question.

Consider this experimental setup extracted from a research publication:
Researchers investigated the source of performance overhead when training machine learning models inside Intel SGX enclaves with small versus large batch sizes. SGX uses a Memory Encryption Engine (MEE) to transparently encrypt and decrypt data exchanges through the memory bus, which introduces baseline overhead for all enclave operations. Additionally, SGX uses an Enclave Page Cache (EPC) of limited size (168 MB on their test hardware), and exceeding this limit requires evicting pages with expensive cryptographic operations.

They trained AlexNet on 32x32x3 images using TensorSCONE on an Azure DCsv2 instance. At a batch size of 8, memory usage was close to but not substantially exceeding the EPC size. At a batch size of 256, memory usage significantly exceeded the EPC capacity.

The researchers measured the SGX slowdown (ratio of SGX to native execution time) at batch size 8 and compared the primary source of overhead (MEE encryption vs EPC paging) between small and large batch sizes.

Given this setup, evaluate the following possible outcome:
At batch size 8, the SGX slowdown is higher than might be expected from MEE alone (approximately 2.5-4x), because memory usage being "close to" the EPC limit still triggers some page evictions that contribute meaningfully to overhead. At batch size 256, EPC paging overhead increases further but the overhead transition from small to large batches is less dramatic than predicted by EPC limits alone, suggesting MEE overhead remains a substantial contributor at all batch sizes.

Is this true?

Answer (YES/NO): NO